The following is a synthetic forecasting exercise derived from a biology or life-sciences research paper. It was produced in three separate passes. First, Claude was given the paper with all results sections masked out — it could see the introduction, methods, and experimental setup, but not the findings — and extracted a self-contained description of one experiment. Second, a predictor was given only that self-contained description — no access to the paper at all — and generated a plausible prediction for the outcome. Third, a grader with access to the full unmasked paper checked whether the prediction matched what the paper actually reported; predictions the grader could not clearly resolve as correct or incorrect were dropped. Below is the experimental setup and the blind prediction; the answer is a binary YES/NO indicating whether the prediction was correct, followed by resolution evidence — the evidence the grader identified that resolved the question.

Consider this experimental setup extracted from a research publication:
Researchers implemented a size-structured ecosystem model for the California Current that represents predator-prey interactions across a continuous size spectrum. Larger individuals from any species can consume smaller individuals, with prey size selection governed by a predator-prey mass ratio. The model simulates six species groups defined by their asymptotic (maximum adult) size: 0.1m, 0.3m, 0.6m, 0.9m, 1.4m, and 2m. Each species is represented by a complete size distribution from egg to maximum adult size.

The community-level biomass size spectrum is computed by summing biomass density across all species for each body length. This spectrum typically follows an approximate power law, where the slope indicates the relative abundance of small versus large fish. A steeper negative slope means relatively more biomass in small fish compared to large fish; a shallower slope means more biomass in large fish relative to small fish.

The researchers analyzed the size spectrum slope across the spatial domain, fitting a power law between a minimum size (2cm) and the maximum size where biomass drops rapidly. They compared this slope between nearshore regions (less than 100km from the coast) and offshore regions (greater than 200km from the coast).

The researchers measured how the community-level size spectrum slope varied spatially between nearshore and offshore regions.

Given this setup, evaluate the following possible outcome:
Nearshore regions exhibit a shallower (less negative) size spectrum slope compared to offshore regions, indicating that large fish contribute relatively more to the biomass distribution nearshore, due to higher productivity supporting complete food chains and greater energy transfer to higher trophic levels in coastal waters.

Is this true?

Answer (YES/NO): NO